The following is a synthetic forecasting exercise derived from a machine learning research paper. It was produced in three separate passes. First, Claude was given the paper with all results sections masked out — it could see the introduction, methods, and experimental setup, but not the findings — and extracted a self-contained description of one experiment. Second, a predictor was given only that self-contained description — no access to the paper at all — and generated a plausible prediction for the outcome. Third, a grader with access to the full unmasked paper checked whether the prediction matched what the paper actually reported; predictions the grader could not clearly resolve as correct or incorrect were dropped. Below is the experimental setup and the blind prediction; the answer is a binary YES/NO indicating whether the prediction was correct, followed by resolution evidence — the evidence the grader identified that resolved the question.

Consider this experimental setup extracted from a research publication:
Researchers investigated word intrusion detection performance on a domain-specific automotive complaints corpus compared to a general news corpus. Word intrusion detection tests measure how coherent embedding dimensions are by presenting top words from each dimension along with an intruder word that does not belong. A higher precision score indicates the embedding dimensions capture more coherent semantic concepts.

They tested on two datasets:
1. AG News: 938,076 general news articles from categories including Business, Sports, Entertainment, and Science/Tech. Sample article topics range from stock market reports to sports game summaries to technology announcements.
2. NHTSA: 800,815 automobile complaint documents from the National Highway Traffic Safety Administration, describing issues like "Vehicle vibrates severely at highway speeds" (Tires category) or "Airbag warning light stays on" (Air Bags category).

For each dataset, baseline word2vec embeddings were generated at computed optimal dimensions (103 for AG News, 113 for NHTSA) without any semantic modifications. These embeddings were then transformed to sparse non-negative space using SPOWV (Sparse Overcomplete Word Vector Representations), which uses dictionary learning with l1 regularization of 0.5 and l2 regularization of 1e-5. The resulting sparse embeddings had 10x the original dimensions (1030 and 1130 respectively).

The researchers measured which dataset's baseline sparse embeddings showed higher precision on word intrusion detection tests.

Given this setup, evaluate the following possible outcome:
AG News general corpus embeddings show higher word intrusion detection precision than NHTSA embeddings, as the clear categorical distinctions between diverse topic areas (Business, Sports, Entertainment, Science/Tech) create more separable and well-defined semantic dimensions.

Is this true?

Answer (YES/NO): NO